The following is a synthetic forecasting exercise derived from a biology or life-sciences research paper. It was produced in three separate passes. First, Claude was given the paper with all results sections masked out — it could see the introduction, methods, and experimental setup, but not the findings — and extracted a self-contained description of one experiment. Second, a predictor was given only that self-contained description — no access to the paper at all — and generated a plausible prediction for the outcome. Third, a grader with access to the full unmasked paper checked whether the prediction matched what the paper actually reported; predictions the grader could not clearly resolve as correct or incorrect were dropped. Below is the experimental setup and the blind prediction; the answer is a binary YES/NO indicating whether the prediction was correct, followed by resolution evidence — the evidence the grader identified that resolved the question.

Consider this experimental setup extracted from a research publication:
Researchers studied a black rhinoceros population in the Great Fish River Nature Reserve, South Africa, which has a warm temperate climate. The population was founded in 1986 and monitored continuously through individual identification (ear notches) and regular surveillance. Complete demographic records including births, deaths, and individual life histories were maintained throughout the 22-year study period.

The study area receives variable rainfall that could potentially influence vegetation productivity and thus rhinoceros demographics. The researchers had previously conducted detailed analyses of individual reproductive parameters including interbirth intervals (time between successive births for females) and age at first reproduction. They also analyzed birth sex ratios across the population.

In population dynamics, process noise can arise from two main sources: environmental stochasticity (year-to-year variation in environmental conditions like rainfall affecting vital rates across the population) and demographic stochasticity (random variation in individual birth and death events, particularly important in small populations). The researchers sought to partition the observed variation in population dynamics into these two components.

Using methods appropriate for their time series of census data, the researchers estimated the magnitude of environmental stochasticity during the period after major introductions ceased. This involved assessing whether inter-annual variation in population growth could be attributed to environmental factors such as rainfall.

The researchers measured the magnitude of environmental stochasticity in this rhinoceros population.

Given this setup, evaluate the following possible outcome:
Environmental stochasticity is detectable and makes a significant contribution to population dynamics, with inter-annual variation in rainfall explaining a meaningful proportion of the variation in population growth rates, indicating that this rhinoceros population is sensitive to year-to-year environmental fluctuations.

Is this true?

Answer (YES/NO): NO